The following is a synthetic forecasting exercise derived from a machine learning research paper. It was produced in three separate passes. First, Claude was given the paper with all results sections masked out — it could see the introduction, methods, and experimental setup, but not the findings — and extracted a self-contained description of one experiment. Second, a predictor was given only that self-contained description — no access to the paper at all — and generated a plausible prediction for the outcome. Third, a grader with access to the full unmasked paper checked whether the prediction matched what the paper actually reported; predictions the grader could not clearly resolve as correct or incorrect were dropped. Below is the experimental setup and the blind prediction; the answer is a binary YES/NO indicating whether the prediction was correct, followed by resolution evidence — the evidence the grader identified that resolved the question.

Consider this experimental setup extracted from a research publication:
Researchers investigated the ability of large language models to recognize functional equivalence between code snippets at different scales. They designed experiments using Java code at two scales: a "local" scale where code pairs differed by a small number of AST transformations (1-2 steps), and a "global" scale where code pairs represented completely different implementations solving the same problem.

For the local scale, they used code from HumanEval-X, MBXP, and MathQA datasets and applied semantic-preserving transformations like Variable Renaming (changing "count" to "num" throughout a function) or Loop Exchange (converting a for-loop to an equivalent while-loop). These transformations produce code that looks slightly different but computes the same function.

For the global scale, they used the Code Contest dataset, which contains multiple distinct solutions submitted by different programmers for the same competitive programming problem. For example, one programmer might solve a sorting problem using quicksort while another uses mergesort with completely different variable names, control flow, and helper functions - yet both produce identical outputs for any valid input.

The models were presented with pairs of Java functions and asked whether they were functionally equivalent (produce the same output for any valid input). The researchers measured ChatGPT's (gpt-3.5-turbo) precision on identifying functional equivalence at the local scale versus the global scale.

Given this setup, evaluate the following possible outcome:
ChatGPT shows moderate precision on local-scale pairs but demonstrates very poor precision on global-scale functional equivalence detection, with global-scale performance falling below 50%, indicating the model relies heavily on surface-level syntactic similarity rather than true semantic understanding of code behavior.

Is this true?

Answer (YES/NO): NO